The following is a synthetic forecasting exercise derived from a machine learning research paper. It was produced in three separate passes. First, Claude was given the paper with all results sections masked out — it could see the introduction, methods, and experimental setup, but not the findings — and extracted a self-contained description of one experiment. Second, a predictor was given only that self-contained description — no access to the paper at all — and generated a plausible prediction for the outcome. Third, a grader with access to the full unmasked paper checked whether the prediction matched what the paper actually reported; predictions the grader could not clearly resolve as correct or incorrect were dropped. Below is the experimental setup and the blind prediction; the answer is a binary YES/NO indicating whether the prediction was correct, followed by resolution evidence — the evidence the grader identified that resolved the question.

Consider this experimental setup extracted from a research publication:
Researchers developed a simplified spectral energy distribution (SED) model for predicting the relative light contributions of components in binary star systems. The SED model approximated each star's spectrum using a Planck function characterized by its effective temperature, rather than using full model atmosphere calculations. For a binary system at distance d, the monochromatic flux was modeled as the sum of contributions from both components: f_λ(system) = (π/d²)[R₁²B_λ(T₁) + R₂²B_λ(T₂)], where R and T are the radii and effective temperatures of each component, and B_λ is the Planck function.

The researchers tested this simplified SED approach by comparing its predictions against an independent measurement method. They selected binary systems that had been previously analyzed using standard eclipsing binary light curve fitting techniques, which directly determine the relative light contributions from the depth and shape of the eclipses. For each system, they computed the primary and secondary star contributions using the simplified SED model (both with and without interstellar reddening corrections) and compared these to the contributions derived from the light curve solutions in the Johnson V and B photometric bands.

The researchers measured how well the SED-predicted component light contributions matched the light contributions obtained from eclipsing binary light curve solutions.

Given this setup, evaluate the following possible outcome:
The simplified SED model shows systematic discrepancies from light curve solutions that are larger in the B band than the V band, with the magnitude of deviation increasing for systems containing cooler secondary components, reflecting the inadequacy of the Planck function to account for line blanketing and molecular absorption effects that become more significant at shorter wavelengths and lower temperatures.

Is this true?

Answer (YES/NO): NO